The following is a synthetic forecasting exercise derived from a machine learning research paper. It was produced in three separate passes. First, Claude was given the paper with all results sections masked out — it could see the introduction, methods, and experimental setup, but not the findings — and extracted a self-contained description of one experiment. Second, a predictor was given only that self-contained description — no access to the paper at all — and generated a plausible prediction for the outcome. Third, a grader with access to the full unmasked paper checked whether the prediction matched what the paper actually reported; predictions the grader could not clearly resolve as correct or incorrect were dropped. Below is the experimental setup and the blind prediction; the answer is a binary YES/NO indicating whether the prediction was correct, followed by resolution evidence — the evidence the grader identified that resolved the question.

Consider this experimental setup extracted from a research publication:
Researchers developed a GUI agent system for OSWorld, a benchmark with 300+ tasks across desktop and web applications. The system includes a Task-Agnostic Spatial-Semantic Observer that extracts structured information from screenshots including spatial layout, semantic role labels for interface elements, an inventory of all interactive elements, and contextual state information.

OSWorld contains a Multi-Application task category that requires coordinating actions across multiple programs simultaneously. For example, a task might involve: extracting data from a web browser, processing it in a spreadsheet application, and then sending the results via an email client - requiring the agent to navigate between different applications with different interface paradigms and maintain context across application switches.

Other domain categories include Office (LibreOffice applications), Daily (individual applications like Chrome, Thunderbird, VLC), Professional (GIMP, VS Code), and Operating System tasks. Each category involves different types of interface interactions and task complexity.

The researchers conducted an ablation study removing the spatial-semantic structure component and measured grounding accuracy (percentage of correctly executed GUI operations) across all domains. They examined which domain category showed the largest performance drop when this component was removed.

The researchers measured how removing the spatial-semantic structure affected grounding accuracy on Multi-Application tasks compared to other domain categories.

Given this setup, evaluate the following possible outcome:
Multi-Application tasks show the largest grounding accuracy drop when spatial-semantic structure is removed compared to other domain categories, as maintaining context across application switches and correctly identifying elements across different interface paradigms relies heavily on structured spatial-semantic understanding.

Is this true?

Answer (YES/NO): YES